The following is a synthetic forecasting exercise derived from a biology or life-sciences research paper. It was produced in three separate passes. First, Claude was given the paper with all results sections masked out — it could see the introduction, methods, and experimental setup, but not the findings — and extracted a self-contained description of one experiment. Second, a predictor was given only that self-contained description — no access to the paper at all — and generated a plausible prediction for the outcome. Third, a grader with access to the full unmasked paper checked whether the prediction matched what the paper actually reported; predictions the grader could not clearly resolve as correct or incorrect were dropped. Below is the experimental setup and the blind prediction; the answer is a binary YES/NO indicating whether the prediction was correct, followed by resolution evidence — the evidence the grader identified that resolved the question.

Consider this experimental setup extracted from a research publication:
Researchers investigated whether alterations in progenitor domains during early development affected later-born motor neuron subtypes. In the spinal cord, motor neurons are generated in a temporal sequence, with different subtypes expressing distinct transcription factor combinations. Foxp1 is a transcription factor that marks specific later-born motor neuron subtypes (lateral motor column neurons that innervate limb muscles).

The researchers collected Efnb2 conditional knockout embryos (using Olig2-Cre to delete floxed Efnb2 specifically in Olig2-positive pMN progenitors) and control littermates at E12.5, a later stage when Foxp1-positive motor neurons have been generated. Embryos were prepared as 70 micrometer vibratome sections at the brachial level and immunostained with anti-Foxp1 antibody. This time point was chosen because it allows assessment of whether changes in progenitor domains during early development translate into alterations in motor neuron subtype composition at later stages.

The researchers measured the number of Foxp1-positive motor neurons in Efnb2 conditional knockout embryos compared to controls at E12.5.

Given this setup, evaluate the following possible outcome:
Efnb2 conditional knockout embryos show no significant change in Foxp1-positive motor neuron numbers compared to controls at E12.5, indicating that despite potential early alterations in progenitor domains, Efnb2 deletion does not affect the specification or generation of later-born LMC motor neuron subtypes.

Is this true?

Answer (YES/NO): NO